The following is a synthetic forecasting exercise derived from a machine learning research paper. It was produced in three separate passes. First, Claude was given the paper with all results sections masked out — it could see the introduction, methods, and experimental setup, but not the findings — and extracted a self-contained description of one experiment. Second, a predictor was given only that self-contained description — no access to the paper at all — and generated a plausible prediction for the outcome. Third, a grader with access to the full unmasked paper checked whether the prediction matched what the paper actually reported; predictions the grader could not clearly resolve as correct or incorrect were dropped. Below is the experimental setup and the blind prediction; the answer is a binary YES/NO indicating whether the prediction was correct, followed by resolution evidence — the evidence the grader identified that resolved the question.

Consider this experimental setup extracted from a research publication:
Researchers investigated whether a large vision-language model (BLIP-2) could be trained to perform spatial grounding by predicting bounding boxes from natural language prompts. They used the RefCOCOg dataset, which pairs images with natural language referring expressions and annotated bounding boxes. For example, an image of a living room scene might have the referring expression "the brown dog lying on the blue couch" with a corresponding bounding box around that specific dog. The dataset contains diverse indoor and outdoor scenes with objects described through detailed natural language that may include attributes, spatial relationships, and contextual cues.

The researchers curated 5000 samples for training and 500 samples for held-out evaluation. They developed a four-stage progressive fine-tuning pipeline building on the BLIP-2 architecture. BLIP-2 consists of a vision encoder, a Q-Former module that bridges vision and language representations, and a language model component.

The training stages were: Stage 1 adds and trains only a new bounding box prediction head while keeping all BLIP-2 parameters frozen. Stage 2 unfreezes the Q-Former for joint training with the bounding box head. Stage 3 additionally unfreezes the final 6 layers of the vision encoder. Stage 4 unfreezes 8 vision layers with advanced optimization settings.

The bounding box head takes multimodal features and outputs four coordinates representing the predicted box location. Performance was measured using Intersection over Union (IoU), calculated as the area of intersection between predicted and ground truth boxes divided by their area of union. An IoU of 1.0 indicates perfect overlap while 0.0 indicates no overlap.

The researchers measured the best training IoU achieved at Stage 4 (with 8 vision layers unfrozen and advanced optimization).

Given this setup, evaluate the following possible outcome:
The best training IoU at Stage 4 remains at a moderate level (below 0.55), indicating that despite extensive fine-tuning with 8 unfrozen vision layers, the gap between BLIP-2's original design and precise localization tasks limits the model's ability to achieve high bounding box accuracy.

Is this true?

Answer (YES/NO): YES